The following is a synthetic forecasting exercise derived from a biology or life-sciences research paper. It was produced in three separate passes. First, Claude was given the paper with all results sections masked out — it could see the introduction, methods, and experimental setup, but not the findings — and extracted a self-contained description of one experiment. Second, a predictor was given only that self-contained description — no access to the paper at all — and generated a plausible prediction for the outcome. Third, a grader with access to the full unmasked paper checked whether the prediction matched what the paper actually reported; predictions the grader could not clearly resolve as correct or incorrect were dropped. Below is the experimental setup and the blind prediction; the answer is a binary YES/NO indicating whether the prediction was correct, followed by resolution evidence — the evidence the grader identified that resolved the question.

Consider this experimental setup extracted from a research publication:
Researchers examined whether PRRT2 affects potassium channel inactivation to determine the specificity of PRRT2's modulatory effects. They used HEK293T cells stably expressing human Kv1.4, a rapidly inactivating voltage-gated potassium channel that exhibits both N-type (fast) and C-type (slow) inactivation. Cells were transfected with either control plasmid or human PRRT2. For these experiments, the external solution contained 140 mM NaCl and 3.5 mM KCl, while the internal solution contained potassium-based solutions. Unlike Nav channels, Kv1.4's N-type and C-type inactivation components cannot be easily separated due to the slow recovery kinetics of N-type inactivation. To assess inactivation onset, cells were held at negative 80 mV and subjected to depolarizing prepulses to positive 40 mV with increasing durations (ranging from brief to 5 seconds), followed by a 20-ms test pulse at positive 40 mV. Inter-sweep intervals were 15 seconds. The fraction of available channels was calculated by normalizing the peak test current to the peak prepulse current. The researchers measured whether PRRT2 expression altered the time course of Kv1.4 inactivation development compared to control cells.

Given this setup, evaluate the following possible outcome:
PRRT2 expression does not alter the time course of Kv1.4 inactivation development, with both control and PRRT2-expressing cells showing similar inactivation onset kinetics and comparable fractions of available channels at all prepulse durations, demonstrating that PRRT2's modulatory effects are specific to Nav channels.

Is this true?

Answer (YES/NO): YES